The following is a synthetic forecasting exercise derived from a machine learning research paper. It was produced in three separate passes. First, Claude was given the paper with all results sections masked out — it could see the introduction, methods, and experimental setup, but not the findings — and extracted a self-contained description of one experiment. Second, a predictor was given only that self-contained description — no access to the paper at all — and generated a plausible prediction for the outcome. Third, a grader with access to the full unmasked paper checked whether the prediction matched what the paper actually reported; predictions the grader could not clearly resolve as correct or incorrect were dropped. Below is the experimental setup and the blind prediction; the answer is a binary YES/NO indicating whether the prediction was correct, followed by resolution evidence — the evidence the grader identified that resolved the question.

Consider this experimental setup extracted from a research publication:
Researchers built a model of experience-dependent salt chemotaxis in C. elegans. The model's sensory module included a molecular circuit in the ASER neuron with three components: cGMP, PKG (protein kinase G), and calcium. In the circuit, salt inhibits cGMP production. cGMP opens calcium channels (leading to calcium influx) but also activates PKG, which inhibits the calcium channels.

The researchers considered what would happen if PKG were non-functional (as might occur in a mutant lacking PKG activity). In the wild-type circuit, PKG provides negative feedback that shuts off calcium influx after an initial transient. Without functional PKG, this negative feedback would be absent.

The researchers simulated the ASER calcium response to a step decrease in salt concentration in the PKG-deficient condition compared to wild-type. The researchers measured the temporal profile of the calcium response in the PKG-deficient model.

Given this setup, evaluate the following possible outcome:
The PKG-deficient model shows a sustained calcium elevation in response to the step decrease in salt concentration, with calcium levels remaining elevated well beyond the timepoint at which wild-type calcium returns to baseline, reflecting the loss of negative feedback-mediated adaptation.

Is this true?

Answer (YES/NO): YES